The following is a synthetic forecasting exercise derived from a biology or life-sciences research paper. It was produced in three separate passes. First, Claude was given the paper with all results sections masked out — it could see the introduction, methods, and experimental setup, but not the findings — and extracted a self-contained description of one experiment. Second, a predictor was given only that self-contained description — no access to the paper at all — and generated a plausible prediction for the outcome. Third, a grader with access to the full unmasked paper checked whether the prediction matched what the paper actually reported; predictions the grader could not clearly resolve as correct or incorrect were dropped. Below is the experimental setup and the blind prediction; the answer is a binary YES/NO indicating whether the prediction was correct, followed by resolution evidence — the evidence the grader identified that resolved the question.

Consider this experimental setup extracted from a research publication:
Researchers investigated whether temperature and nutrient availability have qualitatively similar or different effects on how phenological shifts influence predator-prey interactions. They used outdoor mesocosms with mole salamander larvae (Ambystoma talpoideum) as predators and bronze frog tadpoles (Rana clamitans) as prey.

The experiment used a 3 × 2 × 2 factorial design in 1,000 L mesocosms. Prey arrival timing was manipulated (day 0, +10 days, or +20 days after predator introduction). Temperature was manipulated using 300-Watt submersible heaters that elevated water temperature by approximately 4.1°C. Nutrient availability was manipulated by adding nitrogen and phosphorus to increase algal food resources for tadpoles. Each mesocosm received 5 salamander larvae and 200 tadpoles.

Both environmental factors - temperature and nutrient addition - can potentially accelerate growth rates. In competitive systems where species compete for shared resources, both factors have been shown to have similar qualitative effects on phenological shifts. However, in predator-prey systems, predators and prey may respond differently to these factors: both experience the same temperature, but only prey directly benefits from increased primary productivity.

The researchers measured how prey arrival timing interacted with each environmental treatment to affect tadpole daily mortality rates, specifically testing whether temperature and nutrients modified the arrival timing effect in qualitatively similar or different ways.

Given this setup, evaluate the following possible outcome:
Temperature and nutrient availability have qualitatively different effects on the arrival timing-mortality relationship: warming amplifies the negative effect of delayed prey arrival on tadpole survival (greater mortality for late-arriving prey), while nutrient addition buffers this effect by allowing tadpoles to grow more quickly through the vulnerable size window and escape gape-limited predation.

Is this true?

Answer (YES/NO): YES